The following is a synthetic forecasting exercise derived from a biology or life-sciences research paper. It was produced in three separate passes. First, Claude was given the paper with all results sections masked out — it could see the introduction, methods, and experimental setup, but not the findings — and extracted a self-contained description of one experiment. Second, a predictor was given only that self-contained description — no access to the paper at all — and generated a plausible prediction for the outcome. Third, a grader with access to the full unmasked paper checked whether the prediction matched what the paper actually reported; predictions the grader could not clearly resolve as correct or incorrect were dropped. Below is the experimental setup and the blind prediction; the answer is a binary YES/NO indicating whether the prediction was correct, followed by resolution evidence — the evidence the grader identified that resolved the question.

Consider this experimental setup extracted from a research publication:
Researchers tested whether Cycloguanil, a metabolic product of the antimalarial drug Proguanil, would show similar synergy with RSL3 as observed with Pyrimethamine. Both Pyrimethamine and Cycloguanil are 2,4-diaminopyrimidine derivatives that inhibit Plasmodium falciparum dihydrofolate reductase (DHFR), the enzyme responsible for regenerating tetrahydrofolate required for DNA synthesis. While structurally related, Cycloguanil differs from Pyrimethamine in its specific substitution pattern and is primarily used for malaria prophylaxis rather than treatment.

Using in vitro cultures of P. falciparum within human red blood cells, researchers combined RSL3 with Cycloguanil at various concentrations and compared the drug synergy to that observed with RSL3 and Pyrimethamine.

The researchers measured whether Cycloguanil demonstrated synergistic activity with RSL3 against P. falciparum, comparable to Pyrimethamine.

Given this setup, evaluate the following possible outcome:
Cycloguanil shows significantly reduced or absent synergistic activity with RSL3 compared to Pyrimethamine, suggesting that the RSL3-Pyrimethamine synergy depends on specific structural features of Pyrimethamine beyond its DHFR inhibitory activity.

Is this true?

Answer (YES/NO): NO